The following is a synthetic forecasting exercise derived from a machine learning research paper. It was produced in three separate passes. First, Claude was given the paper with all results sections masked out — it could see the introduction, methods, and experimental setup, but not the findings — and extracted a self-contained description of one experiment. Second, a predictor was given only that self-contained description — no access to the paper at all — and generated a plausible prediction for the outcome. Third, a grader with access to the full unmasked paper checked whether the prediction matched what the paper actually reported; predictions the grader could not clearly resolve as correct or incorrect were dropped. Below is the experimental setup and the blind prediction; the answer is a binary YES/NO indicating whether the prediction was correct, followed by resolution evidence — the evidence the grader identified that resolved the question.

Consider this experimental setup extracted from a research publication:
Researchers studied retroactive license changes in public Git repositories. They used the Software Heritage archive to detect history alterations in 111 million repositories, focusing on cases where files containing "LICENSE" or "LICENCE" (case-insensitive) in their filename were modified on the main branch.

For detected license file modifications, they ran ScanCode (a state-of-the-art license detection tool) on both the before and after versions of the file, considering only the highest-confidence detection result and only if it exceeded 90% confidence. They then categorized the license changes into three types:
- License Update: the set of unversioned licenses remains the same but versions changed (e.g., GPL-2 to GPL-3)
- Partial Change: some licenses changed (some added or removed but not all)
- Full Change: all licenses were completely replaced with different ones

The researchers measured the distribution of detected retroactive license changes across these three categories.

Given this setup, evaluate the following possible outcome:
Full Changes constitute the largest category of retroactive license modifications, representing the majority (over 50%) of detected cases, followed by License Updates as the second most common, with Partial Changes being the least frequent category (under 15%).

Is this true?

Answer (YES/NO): NO